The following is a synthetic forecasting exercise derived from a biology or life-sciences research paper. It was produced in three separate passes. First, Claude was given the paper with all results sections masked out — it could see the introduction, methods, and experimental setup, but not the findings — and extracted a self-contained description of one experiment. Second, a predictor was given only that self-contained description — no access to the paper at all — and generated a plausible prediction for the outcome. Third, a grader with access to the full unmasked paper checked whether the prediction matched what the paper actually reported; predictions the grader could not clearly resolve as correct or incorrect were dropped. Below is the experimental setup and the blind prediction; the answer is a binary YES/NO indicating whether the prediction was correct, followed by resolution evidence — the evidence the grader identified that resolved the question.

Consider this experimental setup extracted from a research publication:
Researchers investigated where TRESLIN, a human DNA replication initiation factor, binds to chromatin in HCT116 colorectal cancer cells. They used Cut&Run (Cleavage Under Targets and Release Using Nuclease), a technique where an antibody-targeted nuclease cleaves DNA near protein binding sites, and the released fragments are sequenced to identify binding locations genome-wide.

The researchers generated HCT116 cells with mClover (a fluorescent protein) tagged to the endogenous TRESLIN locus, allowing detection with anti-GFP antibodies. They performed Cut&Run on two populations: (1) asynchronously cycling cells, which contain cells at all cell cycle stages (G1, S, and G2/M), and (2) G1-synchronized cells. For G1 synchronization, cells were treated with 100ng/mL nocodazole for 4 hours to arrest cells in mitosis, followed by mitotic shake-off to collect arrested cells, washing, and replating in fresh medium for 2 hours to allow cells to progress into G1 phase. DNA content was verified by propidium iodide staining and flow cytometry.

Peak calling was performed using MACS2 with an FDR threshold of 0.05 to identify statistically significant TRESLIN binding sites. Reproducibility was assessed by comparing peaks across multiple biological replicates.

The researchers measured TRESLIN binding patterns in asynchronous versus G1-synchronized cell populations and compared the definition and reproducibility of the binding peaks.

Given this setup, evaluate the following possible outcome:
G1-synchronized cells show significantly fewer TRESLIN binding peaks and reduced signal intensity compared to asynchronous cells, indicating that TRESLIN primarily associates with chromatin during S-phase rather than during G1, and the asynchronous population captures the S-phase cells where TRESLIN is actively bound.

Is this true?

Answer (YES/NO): NO